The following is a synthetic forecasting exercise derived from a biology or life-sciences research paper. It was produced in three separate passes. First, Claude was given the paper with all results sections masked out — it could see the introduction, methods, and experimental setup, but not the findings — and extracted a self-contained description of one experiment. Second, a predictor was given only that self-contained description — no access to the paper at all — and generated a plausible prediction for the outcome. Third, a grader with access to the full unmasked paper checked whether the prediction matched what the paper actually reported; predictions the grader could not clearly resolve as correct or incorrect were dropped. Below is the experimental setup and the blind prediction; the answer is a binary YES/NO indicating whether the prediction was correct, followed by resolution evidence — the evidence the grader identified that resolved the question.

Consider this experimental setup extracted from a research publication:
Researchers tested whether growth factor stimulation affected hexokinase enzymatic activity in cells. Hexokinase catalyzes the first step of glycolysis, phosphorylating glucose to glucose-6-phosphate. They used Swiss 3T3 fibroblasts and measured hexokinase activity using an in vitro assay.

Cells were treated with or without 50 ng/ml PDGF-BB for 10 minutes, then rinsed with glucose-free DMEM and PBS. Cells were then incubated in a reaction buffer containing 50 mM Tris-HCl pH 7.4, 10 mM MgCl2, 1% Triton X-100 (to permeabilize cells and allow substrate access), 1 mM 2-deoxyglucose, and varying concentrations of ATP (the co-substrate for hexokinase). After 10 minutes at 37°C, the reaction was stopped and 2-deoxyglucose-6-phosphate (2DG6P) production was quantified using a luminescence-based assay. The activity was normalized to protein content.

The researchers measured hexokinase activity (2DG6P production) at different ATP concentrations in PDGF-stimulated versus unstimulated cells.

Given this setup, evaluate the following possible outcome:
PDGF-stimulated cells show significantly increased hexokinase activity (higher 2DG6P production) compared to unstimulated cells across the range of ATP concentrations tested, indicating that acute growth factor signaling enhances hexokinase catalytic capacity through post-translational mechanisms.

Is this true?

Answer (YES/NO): NO